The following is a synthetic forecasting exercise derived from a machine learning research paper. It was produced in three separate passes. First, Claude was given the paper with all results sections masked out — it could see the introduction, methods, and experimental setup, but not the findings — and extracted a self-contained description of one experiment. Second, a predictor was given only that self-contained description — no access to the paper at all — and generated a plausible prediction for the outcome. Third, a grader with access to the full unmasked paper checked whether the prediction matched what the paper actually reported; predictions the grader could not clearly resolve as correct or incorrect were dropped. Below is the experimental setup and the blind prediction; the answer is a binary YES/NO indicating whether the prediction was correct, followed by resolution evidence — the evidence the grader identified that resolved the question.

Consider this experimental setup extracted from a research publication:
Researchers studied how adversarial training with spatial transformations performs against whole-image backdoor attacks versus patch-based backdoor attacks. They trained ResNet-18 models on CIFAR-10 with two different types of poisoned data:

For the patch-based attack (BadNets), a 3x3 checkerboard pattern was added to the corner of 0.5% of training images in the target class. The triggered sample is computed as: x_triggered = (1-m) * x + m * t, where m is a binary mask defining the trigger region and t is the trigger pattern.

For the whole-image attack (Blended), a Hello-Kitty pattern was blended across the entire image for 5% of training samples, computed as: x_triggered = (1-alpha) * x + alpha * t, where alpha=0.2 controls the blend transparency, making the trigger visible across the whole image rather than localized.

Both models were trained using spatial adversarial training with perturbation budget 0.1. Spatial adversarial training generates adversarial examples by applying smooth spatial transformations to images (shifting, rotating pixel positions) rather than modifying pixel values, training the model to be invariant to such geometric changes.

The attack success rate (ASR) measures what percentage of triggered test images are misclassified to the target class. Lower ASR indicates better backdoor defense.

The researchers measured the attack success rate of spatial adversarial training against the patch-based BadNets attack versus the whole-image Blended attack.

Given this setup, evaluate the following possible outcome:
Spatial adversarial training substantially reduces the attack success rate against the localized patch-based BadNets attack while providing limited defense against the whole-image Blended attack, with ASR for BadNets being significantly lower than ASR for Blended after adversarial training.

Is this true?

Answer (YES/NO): YES